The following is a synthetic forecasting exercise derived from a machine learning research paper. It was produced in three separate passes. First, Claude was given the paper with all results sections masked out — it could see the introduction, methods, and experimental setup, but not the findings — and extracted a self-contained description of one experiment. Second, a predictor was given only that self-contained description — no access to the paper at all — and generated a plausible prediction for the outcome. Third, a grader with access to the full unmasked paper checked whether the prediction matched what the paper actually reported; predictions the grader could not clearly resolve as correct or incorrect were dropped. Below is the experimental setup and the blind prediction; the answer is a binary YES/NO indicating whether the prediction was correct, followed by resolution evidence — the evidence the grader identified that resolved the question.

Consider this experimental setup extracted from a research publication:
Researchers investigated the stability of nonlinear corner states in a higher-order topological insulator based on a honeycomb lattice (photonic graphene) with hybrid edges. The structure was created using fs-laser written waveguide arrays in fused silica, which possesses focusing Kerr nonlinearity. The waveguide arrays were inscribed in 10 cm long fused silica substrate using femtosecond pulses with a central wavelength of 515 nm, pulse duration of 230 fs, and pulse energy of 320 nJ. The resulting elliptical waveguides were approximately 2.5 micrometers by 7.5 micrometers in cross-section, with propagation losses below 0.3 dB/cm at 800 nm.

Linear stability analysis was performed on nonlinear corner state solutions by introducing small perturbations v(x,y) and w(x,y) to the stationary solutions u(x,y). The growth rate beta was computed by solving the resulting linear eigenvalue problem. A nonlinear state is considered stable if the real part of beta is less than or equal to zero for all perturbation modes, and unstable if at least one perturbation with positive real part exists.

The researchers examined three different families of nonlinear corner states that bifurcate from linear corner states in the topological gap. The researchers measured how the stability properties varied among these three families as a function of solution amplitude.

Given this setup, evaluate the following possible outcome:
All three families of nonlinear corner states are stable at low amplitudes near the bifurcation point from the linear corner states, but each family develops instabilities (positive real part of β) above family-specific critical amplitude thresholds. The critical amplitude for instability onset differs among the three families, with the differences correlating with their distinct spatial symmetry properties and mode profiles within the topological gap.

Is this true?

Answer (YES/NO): NO